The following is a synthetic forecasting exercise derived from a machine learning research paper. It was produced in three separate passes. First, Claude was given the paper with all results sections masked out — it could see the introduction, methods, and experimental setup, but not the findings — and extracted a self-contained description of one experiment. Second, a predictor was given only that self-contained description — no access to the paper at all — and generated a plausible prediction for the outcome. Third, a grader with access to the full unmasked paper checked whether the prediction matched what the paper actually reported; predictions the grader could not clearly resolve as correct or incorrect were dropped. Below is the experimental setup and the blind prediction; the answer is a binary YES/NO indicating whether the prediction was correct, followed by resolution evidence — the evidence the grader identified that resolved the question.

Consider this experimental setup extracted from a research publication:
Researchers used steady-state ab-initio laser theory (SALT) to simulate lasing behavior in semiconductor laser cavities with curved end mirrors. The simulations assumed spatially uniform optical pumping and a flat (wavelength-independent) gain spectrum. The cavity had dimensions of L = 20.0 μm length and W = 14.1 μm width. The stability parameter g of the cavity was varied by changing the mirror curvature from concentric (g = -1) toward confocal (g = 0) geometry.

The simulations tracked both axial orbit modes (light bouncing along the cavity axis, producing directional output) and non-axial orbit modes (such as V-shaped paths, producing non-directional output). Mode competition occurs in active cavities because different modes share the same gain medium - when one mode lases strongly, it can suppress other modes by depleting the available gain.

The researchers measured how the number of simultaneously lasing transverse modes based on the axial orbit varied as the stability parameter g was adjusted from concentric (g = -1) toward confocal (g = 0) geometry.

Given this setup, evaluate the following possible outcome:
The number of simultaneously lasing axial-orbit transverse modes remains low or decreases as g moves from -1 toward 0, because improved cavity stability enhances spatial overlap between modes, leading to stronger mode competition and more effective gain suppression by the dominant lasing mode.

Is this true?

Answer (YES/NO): NO